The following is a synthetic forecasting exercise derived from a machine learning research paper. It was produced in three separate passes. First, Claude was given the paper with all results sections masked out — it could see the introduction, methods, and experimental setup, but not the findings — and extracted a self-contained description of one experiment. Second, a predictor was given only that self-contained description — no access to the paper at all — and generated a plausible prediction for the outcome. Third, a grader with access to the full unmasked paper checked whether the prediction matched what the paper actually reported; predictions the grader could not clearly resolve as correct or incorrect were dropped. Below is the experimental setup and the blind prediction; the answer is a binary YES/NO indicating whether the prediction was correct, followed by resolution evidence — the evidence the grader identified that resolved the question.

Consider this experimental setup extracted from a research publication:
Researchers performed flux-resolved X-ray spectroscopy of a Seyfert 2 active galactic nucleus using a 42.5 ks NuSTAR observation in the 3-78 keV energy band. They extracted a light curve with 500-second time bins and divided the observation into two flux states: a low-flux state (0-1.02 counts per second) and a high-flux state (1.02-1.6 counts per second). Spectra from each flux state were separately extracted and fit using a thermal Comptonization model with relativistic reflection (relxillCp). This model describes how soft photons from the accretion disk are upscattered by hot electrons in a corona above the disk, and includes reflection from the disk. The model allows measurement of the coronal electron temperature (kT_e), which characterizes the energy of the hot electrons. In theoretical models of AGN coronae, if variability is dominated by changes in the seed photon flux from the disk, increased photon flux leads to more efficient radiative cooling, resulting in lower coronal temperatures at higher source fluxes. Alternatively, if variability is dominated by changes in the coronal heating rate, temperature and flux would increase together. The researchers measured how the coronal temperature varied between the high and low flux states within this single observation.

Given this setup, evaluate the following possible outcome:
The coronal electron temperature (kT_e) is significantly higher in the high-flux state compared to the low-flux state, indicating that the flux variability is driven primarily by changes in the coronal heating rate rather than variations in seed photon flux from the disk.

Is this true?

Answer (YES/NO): YES